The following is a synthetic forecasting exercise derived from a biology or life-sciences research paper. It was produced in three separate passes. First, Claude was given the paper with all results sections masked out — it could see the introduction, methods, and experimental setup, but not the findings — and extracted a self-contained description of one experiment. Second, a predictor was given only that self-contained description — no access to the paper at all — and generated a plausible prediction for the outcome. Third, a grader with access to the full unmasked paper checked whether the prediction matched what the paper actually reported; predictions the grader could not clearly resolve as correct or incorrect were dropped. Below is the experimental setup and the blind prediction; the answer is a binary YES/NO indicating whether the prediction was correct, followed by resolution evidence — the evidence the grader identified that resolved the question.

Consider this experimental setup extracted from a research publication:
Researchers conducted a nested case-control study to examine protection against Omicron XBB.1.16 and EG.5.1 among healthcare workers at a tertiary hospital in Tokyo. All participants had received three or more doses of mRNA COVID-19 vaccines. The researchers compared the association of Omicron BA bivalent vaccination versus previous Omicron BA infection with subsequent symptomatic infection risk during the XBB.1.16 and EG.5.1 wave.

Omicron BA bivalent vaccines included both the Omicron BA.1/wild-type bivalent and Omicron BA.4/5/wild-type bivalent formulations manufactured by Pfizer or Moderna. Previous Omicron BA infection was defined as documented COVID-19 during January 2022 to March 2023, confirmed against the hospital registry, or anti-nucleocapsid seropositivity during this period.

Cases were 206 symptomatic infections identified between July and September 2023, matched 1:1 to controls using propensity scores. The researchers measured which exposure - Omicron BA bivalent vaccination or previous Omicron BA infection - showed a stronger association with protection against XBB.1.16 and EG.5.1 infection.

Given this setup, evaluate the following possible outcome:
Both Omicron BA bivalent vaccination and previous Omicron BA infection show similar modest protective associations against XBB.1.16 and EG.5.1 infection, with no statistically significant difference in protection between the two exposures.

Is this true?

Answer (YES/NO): NO